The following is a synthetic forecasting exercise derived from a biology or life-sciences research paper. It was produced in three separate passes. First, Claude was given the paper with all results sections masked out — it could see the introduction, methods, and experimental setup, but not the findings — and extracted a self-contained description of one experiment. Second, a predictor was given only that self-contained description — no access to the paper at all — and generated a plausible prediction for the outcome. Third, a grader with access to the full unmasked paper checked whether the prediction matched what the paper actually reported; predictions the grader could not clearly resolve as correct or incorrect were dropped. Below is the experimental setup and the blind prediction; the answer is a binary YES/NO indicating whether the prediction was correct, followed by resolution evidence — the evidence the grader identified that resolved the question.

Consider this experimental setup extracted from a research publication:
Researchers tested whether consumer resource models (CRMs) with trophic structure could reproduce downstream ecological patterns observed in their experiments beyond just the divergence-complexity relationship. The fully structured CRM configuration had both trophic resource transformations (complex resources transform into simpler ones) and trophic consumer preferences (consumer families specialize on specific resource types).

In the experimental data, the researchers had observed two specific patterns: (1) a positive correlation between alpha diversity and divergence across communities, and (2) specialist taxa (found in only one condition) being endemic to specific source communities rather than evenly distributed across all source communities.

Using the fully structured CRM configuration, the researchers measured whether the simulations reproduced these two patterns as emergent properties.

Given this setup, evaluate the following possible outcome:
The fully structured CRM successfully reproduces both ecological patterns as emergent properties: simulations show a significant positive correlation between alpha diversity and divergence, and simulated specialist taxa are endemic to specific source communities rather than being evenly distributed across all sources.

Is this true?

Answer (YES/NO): YES